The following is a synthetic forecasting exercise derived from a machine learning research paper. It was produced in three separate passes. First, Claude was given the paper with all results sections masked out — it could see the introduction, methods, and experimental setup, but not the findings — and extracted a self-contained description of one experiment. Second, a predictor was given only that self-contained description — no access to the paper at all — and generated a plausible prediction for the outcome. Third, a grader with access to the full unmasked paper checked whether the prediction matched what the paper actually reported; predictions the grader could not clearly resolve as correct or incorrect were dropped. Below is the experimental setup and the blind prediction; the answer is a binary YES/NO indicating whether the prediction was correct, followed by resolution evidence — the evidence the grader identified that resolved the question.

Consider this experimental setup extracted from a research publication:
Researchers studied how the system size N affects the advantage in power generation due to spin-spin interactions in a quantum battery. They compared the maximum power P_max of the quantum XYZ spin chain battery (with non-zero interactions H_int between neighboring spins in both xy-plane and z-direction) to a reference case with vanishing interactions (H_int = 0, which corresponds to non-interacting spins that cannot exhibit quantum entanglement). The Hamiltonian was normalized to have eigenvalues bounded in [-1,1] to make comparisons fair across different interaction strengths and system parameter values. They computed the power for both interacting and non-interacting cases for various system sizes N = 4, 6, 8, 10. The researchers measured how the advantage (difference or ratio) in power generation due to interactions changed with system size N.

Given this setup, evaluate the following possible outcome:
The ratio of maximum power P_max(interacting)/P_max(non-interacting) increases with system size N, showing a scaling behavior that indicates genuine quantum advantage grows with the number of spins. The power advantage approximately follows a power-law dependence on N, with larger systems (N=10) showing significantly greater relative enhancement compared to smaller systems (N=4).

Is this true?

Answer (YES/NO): NO